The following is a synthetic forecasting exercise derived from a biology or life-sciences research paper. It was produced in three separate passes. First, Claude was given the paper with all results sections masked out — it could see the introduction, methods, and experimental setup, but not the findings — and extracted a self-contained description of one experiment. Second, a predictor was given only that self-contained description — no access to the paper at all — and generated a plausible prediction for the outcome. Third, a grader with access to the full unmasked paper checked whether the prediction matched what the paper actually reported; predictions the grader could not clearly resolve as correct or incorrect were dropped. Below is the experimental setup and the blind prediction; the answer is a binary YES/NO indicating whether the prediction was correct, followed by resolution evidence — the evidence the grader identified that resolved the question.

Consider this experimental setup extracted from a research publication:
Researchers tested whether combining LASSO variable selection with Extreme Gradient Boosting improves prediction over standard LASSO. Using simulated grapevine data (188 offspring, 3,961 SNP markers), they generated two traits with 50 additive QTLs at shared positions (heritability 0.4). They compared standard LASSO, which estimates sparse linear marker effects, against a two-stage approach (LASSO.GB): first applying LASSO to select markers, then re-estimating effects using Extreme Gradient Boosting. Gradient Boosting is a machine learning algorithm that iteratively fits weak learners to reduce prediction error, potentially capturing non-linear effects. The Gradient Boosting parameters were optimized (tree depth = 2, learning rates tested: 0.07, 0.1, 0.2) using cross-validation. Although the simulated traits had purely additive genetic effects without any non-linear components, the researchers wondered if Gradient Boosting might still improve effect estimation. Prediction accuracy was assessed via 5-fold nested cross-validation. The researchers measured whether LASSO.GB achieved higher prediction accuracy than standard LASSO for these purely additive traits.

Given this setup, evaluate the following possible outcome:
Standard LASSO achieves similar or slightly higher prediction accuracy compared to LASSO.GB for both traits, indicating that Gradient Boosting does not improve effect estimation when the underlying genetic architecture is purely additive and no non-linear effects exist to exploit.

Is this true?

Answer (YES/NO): YES